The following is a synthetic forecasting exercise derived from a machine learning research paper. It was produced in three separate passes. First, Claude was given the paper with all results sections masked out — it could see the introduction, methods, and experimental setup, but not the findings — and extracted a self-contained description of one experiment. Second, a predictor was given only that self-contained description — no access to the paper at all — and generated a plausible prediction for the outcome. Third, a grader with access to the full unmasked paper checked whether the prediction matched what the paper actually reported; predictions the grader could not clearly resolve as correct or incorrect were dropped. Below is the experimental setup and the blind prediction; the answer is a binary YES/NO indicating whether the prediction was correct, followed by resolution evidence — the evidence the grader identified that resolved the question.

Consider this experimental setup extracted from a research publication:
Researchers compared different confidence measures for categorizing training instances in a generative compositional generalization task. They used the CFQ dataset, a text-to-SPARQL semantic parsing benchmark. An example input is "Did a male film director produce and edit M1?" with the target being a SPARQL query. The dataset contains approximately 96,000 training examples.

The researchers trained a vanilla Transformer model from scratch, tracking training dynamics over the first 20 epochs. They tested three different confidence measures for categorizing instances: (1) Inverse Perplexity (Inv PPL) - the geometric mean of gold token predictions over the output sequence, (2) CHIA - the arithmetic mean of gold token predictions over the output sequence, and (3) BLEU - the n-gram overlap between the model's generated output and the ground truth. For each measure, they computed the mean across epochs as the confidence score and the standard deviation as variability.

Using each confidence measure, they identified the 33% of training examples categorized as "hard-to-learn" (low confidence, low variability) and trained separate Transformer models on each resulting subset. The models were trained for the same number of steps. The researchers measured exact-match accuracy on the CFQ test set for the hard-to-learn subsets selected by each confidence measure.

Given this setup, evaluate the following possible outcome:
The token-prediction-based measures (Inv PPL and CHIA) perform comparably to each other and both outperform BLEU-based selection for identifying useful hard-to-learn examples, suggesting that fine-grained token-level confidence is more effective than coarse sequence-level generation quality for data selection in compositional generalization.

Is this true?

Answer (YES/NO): NO